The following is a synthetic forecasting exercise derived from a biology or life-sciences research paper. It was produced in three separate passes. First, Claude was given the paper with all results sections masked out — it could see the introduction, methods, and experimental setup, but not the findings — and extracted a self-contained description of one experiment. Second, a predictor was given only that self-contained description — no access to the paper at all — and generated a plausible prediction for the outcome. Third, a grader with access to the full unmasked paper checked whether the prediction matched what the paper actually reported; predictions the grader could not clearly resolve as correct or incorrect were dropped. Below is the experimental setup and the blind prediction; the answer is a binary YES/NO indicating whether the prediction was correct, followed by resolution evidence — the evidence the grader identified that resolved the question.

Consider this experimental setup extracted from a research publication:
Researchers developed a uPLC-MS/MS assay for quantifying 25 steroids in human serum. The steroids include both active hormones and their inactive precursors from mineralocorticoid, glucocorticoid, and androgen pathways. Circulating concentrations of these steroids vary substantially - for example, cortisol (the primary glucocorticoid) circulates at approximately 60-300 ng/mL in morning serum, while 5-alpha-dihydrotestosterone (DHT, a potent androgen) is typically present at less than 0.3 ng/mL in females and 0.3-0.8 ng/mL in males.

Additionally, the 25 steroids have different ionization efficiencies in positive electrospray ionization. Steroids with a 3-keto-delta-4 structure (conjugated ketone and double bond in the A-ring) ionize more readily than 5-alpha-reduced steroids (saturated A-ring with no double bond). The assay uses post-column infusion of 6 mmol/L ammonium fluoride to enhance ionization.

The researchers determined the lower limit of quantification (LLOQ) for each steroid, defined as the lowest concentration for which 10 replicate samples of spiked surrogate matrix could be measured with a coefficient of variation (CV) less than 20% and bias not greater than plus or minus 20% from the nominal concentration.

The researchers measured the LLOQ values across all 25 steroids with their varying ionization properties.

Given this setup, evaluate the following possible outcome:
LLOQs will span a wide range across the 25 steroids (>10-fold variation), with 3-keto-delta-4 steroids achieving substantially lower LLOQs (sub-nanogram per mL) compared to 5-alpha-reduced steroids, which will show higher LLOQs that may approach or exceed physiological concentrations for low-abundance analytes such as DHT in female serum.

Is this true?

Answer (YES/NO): YES